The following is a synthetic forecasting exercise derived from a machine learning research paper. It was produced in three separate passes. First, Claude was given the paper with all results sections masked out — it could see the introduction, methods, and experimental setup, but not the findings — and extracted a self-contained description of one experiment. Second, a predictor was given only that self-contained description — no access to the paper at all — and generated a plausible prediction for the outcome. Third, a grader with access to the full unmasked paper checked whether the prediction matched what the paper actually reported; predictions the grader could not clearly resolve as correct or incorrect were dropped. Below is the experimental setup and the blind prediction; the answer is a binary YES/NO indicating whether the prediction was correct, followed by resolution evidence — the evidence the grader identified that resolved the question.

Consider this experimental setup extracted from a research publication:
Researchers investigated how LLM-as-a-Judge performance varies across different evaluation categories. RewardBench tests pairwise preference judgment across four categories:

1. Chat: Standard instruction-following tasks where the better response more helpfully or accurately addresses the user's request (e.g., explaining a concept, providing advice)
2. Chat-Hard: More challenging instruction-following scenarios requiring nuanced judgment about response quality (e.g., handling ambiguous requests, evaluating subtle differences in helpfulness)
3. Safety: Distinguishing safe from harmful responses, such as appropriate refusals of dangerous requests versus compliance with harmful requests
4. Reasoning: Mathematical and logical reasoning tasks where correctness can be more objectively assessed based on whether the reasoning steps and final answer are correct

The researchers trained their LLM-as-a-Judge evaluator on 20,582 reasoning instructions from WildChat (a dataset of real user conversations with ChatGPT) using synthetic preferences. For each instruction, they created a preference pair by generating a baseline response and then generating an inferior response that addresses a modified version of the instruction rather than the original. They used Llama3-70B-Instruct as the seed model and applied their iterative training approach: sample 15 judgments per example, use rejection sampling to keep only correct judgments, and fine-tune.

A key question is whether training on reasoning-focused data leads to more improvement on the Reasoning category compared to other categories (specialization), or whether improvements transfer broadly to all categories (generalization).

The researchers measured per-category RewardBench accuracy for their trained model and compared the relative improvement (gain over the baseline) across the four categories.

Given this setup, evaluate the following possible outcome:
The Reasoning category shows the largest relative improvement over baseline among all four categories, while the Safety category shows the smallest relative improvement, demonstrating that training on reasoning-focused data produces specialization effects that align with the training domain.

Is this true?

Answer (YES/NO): NO